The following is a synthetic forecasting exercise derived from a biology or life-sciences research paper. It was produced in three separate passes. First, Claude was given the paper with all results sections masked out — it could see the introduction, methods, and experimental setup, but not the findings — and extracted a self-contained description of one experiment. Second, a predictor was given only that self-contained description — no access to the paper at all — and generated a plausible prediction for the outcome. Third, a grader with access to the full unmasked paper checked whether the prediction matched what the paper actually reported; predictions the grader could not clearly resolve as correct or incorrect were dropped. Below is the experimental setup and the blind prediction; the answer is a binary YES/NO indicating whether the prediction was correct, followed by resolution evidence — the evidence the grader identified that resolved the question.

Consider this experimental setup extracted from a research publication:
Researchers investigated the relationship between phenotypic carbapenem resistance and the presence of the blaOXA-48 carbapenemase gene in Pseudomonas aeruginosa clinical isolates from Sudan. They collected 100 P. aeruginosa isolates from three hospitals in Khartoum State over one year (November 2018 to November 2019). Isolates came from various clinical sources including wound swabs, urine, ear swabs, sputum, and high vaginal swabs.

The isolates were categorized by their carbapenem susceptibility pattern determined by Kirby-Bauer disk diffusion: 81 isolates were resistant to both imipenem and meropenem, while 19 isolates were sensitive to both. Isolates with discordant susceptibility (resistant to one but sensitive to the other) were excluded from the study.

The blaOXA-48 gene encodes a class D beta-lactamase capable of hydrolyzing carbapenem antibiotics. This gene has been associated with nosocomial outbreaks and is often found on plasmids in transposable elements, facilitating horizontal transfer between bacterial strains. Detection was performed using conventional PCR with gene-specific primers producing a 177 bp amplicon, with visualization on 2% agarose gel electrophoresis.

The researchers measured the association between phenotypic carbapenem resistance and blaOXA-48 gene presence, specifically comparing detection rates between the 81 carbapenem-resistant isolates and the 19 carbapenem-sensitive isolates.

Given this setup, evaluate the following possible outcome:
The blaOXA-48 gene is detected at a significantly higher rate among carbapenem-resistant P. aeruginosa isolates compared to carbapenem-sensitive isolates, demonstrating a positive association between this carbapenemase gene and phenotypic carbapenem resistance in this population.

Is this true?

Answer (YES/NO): YES